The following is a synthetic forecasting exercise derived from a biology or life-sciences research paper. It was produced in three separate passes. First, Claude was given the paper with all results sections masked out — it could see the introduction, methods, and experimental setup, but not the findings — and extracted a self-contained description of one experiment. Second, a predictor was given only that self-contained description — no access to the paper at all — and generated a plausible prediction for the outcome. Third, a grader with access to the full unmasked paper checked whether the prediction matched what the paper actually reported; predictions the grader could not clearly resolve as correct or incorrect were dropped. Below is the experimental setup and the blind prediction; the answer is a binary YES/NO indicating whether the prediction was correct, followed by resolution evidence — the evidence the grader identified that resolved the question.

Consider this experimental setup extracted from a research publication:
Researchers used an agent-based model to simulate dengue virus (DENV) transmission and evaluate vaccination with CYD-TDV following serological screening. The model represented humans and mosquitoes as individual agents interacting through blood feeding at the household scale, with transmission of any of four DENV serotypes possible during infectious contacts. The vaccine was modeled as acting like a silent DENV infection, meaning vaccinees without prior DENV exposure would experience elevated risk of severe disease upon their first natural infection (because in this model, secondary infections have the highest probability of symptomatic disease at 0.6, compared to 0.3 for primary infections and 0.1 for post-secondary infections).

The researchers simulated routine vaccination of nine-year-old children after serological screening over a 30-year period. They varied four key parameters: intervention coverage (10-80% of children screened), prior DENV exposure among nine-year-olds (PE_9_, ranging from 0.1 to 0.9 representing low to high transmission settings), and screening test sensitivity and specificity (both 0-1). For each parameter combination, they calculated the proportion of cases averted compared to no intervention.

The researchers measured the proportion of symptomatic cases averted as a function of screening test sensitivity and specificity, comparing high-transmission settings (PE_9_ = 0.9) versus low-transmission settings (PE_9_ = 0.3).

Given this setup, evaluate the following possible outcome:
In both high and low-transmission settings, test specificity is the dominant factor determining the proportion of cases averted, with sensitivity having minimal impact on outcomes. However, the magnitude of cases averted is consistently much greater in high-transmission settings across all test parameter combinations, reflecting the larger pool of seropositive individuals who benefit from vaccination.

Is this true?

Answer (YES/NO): NO